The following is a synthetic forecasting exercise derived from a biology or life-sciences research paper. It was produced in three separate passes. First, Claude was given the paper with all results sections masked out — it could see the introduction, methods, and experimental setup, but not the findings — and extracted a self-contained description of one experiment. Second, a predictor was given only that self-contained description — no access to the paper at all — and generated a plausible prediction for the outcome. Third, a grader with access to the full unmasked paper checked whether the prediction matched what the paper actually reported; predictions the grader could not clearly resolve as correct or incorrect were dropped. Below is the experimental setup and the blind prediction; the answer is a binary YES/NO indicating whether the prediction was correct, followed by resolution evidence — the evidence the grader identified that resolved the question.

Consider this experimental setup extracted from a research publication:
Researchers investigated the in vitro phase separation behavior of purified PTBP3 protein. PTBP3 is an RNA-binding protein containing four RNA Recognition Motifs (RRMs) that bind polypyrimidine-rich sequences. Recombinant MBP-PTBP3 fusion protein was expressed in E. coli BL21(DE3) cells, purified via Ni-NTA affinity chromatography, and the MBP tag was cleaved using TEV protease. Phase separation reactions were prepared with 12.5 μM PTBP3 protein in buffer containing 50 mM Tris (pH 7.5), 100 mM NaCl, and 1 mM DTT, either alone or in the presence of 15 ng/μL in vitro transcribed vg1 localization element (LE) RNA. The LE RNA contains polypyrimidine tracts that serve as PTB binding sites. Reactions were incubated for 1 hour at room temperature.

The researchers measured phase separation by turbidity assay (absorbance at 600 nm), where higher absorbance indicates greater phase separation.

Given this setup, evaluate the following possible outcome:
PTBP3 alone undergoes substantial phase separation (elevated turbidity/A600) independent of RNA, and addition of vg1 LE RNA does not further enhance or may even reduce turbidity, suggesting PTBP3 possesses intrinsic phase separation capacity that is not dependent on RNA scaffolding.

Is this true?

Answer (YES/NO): NO